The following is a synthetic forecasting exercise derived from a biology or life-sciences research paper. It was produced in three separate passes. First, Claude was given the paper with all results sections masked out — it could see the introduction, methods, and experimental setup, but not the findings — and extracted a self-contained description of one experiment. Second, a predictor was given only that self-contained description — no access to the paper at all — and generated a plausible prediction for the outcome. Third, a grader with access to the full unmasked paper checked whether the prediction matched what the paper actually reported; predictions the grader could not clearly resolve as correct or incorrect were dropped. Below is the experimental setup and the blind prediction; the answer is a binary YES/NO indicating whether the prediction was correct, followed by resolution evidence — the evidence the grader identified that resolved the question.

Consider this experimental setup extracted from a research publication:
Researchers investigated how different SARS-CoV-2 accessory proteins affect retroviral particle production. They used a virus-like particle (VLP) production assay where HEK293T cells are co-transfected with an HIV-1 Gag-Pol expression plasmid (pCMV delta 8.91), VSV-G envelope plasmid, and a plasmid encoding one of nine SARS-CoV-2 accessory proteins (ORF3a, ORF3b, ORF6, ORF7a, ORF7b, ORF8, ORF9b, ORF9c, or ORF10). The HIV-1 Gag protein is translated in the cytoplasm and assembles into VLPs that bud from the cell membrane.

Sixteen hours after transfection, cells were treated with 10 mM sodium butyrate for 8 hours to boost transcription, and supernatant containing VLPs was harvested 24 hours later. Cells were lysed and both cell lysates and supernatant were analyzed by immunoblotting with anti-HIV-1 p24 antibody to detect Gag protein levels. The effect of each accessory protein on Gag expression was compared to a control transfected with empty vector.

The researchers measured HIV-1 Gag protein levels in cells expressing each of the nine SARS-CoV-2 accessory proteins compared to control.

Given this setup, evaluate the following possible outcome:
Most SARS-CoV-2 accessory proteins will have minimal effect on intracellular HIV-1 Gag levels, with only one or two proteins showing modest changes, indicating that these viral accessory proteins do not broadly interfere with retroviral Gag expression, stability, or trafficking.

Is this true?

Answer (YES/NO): NO